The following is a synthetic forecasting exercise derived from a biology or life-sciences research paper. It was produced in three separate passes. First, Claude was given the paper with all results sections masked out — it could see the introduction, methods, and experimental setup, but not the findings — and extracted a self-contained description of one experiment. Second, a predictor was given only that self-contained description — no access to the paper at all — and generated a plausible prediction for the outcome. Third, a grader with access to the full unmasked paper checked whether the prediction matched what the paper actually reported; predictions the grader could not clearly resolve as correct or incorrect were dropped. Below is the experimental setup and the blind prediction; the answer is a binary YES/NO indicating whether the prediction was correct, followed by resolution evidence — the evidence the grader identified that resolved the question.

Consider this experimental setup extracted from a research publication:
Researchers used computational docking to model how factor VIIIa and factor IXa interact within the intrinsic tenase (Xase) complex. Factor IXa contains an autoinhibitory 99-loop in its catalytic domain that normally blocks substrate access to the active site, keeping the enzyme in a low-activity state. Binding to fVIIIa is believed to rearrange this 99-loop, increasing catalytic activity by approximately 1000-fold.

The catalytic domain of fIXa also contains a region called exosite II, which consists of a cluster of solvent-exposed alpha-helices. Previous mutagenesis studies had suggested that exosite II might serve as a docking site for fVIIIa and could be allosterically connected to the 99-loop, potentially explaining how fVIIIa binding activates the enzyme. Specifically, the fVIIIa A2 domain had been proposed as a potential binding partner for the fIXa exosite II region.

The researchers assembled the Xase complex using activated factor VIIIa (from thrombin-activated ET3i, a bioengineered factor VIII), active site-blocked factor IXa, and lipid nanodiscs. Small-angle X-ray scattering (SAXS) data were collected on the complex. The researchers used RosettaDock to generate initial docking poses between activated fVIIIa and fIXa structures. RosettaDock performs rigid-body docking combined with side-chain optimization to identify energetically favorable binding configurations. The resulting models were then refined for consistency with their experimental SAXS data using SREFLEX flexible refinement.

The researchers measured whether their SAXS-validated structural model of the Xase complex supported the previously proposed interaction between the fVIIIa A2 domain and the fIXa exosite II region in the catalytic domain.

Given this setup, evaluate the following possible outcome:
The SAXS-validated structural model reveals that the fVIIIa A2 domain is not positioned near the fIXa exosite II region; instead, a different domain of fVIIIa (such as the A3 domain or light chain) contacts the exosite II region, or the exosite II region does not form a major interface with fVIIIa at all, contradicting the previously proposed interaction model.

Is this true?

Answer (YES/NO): NO